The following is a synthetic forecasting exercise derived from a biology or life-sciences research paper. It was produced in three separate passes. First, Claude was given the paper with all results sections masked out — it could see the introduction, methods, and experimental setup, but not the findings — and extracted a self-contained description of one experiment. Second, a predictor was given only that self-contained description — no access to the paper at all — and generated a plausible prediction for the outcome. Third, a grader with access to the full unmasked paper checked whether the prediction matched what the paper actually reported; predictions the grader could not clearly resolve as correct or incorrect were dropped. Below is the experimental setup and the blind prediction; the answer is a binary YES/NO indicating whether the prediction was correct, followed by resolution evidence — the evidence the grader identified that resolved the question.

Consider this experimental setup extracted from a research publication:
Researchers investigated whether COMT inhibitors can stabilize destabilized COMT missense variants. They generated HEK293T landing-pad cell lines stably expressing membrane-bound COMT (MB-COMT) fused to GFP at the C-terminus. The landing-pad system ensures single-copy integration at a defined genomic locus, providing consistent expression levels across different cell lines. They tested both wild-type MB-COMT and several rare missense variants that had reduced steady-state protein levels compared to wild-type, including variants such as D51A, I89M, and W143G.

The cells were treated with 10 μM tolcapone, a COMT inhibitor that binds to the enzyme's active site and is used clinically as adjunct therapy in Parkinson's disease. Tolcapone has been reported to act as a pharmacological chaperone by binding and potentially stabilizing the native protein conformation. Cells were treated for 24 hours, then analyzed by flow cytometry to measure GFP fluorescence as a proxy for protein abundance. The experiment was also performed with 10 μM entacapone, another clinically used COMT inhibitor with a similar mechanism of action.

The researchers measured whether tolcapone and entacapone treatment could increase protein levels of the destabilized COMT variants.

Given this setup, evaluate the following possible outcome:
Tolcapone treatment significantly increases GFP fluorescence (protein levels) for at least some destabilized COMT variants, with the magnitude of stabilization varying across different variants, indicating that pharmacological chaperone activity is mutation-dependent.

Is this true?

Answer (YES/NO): YES